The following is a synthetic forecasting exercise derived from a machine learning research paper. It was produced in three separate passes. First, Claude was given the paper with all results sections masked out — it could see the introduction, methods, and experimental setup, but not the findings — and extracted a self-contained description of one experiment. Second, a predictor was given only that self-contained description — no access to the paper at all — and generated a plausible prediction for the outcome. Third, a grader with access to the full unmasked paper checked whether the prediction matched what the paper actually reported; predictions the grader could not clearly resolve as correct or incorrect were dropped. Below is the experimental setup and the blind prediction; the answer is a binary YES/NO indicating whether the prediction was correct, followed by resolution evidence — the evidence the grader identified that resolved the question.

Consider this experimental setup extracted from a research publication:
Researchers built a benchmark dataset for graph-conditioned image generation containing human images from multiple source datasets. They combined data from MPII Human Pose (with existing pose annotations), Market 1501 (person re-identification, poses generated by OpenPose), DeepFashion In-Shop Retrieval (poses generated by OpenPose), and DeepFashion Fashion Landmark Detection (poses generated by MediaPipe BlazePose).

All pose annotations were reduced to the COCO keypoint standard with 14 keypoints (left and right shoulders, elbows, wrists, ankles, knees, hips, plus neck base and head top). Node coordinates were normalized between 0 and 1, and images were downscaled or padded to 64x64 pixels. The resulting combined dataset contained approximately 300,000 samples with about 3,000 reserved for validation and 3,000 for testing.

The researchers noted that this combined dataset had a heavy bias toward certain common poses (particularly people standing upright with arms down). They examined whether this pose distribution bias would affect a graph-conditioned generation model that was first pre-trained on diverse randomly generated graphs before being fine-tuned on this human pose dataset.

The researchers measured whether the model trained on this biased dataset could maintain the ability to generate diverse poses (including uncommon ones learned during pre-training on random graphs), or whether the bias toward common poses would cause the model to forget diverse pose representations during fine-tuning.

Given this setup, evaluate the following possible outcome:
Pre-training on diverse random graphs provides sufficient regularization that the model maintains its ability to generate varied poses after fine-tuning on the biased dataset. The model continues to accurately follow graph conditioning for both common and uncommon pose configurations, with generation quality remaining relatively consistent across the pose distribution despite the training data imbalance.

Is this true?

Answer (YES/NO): YES